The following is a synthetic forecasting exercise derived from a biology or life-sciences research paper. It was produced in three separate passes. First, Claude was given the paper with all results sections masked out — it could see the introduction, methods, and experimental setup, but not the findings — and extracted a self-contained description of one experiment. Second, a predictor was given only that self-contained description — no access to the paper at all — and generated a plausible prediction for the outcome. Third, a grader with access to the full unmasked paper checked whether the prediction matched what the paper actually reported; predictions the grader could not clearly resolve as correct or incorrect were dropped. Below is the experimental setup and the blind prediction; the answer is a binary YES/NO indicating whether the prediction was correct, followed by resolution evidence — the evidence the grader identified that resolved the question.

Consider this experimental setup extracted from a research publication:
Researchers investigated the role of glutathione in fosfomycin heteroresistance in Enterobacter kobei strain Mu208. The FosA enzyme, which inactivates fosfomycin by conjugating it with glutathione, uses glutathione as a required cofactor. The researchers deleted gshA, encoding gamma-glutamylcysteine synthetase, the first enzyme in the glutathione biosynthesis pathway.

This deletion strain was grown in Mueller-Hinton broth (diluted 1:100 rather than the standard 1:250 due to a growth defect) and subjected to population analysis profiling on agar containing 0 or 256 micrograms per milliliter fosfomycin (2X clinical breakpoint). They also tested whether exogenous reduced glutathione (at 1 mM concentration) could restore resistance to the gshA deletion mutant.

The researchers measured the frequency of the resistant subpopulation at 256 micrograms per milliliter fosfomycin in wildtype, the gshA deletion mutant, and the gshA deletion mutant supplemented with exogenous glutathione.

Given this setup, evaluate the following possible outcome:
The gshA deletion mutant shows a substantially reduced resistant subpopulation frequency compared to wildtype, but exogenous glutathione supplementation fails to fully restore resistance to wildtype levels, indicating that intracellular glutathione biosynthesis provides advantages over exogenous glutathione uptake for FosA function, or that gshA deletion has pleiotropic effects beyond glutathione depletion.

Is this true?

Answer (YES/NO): YES